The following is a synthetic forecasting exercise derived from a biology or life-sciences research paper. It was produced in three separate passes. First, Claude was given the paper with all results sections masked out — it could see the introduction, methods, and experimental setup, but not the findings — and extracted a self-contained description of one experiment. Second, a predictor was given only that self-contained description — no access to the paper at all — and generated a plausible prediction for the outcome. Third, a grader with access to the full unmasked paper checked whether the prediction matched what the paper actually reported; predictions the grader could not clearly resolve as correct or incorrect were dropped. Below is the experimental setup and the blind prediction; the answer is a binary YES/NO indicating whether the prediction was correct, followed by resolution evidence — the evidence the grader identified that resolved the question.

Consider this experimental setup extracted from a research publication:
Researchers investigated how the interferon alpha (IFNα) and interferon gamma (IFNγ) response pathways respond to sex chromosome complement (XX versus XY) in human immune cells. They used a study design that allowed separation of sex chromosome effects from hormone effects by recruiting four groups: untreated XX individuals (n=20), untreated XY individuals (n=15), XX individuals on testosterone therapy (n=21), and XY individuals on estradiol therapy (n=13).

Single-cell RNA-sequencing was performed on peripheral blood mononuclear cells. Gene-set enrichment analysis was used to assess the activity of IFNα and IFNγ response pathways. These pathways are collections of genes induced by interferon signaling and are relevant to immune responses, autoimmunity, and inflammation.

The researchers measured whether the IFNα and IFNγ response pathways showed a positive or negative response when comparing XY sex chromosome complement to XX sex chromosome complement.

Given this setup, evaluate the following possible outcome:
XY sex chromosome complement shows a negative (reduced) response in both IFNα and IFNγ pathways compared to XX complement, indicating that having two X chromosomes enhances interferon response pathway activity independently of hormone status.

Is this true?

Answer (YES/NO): NO